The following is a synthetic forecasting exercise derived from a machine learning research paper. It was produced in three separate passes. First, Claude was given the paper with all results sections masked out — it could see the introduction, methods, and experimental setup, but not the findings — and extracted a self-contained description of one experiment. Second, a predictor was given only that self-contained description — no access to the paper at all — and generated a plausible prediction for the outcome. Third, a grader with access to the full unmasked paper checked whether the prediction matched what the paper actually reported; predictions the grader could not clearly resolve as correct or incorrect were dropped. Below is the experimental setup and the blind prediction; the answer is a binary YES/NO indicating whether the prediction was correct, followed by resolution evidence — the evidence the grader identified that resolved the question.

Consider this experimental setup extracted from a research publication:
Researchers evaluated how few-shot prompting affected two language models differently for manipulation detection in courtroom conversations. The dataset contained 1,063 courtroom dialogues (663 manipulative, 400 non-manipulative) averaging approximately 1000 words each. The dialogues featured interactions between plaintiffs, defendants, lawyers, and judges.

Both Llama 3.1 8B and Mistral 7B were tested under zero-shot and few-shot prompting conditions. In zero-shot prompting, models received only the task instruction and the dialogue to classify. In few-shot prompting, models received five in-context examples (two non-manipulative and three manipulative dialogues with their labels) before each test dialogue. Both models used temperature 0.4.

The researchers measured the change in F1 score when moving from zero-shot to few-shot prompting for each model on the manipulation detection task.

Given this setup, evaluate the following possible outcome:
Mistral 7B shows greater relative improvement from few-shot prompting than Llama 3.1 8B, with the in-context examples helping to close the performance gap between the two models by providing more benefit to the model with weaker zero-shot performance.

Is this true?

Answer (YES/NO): NO